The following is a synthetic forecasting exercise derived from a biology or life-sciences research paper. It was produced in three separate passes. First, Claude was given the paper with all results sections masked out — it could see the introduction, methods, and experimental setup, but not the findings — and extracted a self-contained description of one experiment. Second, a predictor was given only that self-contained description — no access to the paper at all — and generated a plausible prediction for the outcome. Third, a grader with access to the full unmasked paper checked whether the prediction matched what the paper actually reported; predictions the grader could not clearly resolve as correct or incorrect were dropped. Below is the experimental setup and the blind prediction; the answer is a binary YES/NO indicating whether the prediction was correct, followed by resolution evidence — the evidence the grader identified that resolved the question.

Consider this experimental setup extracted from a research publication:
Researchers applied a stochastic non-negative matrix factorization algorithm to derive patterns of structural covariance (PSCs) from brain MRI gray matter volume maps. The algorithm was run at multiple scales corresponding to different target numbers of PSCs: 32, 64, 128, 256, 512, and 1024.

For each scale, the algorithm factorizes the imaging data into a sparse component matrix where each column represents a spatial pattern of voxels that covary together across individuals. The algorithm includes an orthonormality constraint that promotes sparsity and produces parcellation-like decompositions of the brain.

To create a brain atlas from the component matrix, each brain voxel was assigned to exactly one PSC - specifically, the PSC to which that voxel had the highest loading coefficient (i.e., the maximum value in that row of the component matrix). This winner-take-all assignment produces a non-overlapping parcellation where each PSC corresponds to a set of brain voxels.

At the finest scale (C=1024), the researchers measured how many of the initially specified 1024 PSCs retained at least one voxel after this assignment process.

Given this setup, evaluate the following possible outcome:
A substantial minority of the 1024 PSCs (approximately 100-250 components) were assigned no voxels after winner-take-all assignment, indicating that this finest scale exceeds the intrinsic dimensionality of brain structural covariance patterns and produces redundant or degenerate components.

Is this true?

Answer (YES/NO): NO